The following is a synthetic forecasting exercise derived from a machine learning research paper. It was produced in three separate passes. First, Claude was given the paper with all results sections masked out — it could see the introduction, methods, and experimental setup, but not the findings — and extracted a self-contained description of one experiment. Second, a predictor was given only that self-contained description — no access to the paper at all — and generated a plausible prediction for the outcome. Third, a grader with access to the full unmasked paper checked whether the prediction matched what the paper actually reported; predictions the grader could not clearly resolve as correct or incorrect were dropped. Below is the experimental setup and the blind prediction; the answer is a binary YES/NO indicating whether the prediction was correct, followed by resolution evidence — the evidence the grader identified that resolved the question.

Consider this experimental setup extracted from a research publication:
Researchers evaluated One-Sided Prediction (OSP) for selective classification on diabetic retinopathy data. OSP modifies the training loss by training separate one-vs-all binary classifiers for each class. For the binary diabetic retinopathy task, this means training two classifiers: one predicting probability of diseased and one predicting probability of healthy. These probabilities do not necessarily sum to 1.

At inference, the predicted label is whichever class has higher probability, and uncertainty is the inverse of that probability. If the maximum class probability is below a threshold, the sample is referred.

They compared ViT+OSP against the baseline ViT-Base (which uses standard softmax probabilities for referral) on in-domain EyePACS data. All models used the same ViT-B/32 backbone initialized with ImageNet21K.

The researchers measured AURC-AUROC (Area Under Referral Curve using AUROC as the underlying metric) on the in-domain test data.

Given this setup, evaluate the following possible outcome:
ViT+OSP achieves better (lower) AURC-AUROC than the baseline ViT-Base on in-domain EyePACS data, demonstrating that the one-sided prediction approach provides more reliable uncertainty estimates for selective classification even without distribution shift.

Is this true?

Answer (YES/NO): NO